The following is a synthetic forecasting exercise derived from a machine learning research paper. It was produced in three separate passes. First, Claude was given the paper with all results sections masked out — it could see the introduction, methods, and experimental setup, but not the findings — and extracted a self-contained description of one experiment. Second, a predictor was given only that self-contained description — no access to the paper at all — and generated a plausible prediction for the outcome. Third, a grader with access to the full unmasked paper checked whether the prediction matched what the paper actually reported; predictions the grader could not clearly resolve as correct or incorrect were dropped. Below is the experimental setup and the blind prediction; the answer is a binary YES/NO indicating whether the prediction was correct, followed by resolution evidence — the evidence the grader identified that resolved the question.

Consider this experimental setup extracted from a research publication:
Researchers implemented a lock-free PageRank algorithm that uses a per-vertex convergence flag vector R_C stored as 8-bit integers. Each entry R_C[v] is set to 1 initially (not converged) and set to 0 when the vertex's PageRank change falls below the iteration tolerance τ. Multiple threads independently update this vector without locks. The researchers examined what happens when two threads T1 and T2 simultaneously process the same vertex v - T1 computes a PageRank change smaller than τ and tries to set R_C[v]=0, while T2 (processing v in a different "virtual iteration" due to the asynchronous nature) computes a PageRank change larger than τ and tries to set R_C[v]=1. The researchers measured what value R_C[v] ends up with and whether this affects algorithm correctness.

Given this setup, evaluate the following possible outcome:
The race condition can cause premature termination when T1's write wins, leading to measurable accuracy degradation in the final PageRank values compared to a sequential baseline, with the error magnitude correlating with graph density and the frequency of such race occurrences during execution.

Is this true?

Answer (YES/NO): NO